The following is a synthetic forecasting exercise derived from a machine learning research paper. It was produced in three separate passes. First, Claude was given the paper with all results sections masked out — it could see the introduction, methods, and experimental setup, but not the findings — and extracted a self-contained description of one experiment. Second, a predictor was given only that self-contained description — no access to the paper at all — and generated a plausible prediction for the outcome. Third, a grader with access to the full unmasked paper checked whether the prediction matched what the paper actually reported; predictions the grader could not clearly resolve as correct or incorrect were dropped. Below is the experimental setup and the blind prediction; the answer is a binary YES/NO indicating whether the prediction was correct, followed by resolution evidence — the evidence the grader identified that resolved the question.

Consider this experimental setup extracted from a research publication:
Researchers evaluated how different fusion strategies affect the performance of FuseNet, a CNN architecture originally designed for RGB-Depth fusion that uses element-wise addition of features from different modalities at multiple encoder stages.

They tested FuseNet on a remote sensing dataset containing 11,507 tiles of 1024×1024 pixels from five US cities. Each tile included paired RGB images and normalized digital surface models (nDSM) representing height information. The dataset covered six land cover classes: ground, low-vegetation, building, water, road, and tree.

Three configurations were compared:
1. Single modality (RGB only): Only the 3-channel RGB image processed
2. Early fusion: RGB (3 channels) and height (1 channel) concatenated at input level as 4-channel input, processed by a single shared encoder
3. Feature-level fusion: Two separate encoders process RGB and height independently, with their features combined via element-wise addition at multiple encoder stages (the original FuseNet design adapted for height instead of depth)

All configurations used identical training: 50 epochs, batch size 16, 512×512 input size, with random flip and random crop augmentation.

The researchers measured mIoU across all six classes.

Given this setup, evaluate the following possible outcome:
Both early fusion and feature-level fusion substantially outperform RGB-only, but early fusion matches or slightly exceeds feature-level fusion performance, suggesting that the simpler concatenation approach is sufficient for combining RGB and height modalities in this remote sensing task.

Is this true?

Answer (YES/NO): NO